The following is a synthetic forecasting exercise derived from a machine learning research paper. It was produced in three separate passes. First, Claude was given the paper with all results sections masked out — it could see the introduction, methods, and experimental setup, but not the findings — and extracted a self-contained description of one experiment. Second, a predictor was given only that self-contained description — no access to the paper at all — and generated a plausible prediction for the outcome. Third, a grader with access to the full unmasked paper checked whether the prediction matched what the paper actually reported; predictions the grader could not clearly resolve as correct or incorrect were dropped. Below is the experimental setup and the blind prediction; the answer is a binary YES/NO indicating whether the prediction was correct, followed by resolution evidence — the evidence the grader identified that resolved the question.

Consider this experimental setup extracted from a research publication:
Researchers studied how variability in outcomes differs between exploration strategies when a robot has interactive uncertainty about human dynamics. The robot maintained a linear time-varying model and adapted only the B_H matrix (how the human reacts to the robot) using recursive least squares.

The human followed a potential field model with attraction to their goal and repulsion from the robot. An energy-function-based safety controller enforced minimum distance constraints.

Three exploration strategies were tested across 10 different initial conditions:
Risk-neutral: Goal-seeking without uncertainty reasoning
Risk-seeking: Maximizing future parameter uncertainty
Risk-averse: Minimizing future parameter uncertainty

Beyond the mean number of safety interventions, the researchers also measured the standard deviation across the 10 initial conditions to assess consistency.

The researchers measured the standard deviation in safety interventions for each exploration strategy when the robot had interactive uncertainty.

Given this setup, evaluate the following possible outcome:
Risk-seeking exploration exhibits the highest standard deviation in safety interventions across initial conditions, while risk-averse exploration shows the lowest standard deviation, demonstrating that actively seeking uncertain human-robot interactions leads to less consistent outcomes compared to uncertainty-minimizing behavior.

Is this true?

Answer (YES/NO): YES